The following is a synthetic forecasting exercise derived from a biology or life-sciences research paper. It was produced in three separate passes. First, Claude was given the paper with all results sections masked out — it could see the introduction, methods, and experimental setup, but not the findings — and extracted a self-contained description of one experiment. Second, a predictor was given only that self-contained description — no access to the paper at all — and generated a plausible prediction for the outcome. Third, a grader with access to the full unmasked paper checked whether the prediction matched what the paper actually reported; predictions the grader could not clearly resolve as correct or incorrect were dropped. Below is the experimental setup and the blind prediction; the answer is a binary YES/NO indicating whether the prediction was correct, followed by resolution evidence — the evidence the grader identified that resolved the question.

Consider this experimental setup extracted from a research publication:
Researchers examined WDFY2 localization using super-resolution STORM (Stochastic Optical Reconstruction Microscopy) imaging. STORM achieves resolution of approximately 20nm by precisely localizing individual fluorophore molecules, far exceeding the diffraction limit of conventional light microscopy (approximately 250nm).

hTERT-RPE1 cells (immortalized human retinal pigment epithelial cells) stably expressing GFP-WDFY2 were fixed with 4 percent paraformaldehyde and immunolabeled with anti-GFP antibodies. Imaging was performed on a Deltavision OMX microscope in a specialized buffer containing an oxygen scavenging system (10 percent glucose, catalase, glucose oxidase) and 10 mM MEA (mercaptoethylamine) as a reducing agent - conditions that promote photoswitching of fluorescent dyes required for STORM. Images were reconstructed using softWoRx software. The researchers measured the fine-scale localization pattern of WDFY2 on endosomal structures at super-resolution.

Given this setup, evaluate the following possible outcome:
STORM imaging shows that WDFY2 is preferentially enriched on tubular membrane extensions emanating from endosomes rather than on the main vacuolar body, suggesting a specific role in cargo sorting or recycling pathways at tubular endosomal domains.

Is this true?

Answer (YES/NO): YES